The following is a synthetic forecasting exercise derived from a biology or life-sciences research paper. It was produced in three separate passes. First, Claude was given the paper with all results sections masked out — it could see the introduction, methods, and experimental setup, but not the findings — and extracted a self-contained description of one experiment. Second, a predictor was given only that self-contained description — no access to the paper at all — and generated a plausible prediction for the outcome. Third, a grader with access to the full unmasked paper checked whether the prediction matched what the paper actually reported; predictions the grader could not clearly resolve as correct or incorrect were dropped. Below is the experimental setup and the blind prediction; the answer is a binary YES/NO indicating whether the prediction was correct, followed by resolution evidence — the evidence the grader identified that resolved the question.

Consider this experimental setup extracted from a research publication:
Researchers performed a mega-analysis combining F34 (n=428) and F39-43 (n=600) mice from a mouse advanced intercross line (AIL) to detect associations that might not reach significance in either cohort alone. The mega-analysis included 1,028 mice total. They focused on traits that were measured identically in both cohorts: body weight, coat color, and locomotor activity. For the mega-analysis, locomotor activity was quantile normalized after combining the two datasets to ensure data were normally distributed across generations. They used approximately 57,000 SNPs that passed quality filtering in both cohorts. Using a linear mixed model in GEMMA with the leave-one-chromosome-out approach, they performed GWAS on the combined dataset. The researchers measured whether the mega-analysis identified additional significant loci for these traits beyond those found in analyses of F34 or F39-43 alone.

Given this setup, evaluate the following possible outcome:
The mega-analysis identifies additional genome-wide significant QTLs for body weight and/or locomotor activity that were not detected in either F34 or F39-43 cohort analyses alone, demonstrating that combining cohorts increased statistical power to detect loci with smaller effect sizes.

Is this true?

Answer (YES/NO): YES